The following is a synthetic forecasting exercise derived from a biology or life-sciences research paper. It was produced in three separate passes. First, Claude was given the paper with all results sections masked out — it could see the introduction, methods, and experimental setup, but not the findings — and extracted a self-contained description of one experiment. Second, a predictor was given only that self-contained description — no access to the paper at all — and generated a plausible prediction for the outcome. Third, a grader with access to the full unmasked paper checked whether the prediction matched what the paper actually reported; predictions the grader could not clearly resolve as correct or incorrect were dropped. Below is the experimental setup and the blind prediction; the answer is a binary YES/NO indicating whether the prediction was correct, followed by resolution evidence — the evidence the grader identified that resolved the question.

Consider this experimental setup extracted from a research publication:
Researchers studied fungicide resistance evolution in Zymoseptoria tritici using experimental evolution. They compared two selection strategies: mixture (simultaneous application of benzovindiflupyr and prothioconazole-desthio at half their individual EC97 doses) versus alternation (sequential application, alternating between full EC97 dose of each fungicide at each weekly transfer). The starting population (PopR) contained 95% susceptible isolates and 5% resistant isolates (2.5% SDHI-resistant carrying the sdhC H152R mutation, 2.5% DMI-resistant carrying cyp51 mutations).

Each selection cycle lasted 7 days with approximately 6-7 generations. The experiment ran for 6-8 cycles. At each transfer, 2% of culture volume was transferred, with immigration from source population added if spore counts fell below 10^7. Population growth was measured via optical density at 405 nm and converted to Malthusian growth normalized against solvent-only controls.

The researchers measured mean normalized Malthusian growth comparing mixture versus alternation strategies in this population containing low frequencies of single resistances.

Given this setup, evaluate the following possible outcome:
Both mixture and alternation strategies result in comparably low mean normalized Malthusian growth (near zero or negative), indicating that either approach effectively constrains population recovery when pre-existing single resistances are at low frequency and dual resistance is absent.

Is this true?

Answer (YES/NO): NO